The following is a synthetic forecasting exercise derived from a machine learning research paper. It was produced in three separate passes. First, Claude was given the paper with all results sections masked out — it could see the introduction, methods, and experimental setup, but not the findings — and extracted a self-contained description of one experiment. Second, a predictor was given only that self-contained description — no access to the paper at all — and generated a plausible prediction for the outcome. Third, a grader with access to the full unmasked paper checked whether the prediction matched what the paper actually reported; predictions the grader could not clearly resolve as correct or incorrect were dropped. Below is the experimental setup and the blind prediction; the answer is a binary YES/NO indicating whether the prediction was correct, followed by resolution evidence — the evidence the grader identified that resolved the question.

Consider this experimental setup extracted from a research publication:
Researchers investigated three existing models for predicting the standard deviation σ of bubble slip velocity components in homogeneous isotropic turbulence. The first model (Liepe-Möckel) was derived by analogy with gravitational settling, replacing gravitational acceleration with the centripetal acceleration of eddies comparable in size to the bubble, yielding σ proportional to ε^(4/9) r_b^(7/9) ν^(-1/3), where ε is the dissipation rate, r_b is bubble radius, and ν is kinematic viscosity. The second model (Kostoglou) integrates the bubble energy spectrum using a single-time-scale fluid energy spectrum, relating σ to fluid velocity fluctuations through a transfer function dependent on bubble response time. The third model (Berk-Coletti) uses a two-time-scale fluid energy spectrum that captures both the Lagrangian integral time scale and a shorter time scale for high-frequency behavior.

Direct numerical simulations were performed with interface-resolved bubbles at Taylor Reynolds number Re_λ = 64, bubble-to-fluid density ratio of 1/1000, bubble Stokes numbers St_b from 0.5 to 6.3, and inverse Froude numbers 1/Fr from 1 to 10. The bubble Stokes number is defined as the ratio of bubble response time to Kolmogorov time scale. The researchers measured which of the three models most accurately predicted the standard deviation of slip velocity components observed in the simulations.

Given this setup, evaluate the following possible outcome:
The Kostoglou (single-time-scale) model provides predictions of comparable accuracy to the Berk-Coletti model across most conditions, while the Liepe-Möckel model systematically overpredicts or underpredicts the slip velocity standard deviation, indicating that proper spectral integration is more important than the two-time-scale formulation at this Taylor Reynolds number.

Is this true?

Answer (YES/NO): NO